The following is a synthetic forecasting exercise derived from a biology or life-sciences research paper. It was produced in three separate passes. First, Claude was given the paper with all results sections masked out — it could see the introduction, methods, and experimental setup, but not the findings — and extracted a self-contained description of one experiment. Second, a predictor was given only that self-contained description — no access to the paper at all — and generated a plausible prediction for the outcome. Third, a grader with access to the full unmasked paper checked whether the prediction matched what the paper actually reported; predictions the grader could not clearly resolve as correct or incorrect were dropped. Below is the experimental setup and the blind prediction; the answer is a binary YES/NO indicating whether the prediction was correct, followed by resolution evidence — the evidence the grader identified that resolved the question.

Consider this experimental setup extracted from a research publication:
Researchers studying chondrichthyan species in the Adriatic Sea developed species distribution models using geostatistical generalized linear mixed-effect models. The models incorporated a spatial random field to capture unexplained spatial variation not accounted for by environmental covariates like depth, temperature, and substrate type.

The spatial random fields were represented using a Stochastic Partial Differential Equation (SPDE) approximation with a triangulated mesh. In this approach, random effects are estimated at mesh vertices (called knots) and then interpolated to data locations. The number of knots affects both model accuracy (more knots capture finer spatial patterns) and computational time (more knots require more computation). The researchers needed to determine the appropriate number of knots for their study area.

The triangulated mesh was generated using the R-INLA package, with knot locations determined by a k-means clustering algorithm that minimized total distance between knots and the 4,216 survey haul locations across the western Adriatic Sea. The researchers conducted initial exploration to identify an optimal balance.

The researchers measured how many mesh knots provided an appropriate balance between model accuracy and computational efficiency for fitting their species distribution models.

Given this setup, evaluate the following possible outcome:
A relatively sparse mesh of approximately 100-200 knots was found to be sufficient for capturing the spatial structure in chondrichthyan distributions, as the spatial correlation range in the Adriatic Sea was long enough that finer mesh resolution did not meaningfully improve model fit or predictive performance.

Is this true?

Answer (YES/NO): NO